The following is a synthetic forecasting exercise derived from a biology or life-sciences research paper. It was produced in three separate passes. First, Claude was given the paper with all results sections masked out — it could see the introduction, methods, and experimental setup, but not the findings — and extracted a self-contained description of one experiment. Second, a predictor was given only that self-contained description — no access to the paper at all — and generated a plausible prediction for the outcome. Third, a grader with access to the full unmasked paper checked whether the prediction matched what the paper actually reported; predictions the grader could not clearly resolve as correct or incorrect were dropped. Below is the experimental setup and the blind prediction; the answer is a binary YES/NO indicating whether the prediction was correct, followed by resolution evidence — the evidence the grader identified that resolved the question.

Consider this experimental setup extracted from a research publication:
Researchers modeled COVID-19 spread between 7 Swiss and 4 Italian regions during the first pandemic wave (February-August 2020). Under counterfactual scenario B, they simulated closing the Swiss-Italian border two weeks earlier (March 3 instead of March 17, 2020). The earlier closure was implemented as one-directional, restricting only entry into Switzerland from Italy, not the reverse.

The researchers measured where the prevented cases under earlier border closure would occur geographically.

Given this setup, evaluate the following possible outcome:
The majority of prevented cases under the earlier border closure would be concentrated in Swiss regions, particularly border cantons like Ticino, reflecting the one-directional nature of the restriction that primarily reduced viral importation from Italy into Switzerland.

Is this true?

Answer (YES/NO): NO